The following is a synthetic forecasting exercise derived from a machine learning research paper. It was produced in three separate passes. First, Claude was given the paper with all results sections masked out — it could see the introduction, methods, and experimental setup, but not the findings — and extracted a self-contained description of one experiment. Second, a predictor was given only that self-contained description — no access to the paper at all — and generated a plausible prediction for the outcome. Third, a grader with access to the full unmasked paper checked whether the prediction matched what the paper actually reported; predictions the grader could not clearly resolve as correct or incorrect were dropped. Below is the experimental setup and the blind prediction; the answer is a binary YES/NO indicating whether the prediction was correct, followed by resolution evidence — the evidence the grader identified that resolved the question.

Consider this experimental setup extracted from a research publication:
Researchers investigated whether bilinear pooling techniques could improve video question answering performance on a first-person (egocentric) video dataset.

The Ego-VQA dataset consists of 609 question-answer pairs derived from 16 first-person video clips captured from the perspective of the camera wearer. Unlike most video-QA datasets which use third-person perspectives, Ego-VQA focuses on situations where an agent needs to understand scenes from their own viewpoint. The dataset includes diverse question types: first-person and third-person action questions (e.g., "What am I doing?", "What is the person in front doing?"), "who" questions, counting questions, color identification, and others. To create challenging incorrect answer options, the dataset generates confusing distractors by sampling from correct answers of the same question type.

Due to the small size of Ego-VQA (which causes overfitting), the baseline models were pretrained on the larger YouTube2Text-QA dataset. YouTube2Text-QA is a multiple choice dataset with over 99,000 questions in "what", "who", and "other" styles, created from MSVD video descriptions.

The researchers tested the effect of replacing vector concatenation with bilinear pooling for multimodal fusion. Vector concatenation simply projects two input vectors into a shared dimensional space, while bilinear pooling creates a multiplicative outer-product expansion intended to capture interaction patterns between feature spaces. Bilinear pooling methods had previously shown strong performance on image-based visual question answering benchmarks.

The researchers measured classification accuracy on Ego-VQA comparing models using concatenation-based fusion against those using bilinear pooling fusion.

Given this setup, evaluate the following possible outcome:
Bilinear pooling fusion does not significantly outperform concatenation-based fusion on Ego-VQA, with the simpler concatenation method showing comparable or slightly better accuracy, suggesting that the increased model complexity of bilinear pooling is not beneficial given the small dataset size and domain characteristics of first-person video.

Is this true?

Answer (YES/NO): NO